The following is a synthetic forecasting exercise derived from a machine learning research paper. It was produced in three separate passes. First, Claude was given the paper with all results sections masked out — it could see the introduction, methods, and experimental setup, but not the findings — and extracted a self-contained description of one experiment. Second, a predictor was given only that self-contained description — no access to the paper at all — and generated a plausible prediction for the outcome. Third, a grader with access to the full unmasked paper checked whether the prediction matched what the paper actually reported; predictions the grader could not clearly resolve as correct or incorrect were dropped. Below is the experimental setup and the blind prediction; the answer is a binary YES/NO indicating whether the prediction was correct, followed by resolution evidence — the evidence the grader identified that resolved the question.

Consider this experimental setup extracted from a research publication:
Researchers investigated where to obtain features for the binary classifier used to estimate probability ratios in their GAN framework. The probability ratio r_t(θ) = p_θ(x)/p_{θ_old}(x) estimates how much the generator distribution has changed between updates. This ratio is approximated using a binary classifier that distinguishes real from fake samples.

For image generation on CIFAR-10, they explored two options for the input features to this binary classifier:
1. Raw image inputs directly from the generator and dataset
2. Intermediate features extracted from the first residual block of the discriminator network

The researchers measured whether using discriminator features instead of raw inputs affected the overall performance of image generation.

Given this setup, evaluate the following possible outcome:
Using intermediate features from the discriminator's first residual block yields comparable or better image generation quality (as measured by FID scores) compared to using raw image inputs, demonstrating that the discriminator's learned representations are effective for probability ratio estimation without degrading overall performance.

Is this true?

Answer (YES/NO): NO